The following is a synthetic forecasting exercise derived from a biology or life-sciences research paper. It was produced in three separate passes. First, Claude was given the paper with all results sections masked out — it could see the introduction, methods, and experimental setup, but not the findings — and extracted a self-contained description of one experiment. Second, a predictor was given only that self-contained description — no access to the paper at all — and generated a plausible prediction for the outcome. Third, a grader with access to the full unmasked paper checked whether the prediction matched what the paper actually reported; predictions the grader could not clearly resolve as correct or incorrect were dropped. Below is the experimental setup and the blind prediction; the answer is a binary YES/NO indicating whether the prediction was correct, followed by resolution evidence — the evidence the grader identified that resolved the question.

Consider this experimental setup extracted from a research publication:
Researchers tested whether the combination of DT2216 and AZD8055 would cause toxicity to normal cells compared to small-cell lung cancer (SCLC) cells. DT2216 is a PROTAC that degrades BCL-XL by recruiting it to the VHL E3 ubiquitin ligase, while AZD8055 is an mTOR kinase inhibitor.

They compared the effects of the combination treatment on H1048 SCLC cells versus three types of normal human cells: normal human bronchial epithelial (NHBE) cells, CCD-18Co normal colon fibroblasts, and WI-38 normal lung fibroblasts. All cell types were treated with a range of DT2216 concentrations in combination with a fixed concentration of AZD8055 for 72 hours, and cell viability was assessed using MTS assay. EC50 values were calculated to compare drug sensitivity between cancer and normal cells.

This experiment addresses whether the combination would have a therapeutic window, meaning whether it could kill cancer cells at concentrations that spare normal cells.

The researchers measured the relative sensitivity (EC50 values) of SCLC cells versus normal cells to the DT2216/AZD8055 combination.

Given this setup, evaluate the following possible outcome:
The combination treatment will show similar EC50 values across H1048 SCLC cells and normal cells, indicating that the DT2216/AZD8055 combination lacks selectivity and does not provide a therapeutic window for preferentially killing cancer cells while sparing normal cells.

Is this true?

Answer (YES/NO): NO